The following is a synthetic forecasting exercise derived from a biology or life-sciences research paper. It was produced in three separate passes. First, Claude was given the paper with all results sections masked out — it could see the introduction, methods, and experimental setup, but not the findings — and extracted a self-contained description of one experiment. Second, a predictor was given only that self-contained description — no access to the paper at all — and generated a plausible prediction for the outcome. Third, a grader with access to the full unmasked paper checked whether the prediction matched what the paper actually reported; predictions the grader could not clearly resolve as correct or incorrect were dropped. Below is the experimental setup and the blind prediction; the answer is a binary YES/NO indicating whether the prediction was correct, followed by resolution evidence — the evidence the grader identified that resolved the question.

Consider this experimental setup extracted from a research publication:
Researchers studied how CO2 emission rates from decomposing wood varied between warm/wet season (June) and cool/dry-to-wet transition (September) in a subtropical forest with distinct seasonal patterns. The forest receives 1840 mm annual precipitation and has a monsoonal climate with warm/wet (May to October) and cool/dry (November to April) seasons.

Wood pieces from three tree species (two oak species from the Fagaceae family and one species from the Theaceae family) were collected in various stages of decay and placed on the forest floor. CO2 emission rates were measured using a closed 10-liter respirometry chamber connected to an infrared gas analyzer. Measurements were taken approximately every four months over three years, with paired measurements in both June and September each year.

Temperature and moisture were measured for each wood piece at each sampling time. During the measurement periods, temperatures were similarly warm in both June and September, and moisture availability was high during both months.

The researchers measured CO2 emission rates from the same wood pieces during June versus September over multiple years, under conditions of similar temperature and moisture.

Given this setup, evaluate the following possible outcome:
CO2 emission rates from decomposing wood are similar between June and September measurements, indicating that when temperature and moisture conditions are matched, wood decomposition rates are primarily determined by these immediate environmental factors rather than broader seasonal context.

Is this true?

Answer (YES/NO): NO